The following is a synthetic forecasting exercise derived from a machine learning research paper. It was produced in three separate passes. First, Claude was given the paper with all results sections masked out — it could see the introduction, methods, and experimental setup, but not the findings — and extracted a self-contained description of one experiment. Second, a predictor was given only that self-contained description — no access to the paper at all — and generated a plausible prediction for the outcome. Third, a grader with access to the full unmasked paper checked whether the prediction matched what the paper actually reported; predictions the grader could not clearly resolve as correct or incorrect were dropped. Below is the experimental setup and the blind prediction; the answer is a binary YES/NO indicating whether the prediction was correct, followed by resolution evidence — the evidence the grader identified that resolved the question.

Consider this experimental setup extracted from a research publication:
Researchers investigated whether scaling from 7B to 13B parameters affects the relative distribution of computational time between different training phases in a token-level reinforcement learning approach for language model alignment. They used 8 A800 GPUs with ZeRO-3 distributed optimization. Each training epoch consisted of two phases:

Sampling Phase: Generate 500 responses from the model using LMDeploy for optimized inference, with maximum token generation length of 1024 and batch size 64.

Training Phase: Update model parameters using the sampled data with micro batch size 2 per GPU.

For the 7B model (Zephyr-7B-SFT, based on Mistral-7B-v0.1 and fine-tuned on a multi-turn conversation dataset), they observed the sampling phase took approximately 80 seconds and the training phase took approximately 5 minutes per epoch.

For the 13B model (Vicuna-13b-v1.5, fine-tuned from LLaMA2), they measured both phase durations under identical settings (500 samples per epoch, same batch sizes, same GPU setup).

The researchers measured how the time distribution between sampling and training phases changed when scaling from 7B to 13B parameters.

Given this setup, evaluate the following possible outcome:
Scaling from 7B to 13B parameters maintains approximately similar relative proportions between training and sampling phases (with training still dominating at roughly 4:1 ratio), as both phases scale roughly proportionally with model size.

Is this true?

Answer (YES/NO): NO